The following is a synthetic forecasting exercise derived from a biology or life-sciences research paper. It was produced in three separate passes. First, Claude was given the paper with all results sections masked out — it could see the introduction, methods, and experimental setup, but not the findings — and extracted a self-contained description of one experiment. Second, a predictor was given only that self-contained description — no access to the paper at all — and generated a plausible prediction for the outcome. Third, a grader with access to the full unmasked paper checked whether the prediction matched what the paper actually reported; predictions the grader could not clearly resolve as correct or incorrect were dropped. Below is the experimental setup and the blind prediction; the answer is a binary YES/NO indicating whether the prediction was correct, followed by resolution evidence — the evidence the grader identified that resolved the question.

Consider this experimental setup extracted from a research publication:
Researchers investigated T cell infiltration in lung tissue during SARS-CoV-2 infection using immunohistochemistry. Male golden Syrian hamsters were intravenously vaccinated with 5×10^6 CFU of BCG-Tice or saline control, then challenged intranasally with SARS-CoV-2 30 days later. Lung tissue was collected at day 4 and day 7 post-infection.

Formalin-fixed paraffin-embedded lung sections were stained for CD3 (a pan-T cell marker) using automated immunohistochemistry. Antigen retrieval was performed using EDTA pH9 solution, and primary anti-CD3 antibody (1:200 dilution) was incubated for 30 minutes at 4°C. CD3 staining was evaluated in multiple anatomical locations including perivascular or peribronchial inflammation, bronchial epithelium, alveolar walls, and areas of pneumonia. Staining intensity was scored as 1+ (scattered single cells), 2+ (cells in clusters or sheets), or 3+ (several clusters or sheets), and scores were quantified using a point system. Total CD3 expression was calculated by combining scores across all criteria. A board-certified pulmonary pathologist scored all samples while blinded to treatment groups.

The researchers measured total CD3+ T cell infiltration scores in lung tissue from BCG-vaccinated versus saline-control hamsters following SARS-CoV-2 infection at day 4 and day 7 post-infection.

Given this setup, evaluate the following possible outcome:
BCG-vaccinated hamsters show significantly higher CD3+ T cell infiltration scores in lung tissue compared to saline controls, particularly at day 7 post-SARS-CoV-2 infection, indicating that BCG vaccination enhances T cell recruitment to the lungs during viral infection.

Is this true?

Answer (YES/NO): NO